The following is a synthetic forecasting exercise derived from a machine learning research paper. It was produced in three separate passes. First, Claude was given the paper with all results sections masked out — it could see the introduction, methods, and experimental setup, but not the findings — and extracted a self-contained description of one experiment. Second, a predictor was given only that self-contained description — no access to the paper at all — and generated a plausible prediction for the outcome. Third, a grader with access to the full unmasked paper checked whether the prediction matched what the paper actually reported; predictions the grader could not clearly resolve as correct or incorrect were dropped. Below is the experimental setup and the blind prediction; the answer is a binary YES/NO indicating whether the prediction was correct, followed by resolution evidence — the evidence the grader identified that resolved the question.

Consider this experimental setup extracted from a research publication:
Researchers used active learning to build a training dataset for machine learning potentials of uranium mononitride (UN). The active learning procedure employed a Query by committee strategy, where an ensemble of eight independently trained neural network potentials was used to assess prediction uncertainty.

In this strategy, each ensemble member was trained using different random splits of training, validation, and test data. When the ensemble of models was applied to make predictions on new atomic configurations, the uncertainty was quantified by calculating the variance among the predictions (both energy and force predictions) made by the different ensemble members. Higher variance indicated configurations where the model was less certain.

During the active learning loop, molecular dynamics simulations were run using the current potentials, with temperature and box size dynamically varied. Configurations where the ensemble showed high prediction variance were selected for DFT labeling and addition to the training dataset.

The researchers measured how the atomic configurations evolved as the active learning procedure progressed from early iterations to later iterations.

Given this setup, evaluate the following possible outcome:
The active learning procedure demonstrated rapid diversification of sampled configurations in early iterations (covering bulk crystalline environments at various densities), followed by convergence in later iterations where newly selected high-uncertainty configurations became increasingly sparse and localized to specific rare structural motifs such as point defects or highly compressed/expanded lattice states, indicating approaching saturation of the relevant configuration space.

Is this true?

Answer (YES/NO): NO